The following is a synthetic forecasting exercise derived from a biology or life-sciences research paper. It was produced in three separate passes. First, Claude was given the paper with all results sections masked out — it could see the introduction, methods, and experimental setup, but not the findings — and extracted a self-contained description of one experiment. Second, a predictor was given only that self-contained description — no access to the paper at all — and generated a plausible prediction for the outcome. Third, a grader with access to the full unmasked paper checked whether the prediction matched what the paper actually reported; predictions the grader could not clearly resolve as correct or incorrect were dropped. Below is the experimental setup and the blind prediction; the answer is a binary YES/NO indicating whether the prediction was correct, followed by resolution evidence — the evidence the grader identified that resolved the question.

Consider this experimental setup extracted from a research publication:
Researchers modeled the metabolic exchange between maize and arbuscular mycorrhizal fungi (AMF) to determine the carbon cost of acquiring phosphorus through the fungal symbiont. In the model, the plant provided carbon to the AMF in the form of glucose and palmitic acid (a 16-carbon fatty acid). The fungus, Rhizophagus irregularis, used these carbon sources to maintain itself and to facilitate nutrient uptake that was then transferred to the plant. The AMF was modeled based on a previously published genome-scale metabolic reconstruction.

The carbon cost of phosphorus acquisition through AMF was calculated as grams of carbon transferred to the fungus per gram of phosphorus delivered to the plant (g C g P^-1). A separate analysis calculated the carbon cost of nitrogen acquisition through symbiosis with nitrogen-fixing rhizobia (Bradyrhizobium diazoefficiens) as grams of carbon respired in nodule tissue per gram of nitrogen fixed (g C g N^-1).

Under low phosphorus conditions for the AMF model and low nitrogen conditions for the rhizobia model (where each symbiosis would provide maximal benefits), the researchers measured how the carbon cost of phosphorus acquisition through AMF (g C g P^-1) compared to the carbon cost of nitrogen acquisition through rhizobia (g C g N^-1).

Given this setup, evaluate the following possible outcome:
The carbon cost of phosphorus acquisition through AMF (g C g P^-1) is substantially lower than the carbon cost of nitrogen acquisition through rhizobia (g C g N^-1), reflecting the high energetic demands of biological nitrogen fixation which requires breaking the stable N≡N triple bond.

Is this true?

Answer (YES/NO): NO